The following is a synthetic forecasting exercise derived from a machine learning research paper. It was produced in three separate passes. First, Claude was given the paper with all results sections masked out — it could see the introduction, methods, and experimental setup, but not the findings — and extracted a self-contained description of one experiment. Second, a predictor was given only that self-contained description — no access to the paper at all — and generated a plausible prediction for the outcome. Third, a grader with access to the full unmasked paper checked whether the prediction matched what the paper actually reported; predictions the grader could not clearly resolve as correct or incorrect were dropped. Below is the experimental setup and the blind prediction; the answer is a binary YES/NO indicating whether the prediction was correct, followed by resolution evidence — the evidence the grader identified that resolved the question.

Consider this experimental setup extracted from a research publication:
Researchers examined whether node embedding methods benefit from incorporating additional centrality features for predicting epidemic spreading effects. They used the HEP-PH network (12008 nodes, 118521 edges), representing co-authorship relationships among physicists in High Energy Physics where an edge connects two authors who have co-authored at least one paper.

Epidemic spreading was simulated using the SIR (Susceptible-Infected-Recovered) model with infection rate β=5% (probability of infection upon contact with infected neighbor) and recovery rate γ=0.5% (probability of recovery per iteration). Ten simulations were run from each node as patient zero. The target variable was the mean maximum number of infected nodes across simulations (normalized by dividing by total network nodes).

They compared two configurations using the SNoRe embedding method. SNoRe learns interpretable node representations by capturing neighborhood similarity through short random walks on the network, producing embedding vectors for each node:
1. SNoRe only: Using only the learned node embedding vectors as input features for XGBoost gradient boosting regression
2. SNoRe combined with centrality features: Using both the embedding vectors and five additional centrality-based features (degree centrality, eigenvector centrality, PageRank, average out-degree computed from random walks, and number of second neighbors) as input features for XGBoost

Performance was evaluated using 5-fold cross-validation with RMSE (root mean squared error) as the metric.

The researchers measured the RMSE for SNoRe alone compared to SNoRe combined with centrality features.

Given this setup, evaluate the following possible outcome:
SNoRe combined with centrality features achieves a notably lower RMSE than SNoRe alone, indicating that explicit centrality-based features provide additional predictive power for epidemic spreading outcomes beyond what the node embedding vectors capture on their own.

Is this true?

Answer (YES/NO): YES